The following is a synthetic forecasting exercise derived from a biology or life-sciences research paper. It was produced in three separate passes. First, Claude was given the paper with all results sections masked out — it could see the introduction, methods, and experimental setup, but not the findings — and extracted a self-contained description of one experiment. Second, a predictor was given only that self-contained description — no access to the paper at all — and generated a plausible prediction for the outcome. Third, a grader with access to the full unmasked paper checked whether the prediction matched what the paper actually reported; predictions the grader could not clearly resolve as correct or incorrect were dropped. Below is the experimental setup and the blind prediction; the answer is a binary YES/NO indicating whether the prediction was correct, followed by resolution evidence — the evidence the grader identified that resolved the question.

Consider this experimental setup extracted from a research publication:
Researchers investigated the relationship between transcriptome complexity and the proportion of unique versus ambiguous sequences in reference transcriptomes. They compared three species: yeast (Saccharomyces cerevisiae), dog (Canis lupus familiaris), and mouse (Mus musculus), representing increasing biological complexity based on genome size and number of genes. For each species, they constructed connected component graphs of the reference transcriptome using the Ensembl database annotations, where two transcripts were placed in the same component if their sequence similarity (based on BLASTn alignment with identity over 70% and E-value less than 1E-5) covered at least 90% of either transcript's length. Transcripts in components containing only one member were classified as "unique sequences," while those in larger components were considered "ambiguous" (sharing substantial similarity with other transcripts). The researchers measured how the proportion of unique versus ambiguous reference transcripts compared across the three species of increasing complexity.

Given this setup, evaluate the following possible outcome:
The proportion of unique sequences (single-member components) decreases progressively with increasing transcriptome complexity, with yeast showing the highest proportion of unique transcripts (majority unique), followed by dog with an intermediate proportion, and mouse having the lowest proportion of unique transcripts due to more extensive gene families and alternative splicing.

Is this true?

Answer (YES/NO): YES